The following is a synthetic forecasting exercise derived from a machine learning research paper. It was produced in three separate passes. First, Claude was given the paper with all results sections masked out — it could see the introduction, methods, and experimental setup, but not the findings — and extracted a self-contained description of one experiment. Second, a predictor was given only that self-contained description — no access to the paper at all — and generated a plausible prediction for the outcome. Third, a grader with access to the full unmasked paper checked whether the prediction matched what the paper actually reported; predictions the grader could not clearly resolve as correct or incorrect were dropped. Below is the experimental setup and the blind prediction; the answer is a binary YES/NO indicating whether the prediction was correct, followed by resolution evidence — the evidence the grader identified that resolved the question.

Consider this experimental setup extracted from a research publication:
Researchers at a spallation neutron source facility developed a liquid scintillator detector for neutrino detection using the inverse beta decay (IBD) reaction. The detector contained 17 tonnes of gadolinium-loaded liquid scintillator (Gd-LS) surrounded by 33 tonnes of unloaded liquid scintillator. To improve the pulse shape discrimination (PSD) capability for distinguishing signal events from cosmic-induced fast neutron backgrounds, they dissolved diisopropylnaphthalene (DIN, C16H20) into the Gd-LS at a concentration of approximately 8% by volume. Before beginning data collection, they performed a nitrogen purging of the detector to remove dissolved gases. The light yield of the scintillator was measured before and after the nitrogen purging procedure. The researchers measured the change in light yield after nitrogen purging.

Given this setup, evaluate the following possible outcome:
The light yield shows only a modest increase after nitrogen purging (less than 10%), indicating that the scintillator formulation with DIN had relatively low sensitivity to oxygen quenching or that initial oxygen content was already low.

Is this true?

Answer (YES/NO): NO